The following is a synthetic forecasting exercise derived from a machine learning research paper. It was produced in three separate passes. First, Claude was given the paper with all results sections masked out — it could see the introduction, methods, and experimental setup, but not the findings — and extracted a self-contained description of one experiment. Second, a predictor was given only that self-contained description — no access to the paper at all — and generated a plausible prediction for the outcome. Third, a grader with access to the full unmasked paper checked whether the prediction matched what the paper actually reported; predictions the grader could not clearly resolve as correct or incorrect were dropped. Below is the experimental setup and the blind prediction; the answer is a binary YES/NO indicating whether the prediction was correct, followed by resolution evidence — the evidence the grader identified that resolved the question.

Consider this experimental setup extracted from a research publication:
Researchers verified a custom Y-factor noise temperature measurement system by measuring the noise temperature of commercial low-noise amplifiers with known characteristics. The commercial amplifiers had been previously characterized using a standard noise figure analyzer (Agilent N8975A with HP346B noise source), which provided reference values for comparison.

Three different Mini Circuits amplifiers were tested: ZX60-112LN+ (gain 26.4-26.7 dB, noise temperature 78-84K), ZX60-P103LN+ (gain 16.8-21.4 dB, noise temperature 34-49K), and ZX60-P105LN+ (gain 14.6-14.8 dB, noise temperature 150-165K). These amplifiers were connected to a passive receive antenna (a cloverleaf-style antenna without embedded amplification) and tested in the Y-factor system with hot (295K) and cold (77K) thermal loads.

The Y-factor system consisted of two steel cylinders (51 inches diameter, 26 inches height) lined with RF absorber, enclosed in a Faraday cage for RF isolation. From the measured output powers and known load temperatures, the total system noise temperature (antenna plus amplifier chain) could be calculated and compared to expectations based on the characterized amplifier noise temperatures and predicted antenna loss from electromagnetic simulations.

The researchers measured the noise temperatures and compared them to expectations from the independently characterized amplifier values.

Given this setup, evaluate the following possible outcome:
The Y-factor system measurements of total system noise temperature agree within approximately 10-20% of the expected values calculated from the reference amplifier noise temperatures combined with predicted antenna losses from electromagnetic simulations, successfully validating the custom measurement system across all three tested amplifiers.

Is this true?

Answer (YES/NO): NO